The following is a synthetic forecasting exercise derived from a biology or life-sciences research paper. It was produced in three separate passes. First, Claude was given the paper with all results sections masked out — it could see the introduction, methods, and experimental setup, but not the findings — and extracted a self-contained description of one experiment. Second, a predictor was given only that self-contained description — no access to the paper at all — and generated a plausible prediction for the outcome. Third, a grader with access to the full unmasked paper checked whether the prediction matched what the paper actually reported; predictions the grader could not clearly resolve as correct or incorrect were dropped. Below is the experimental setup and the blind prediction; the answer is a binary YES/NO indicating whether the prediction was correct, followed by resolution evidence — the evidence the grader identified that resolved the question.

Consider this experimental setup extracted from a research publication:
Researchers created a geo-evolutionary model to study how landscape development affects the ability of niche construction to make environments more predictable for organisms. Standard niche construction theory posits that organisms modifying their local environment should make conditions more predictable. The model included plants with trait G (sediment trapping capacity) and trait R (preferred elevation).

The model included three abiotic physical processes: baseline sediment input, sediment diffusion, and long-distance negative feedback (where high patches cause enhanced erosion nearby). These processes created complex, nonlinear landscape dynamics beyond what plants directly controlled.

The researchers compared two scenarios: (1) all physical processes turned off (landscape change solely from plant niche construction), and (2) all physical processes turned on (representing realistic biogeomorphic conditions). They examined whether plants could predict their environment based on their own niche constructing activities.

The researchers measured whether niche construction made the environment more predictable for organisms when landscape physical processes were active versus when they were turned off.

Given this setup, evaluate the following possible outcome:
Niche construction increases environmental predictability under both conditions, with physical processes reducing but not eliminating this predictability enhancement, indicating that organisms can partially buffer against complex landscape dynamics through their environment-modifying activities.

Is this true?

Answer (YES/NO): NO